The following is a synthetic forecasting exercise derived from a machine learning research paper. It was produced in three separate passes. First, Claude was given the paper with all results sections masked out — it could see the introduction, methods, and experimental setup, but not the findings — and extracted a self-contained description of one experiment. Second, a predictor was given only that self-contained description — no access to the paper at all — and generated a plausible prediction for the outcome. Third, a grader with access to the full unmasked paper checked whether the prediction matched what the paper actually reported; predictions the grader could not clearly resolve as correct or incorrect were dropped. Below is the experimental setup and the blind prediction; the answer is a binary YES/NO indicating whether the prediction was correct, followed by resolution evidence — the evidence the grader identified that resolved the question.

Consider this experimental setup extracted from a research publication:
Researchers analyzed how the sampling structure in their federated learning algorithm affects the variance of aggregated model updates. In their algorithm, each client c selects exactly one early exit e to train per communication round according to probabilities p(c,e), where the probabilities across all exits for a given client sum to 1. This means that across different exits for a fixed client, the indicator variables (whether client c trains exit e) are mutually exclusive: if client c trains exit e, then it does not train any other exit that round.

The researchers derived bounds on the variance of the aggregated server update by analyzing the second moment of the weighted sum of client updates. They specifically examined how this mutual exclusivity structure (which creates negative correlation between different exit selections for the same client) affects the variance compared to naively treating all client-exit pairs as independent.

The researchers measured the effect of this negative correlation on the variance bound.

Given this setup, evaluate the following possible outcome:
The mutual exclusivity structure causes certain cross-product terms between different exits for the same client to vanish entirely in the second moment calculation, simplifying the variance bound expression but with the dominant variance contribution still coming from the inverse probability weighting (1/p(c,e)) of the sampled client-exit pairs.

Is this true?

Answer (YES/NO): YES